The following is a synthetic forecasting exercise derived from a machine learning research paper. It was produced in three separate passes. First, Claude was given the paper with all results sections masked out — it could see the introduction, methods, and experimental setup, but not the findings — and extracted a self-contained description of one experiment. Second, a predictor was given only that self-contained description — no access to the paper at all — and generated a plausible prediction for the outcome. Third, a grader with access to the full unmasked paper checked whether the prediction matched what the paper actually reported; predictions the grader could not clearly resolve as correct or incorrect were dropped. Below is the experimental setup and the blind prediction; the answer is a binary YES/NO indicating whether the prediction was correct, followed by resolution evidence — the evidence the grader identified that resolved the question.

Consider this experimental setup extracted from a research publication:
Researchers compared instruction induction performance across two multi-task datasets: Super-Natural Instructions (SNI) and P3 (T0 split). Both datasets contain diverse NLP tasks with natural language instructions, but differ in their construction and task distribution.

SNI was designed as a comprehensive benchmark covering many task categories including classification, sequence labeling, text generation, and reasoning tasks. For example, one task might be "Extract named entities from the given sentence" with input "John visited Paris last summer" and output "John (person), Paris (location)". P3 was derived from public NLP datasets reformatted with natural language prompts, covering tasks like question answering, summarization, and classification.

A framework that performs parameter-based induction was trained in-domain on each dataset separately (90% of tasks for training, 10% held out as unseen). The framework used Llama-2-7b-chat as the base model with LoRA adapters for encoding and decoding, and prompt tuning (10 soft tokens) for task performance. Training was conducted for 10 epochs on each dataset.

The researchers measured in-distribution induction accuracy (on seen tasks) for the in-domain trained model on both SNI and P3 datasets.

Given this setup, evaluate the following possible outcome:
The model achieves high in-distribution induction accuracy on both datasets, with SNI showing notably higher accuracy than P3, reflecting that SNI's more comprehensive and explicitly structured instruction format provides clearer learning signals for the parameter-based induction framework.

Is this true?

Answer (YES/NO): YES